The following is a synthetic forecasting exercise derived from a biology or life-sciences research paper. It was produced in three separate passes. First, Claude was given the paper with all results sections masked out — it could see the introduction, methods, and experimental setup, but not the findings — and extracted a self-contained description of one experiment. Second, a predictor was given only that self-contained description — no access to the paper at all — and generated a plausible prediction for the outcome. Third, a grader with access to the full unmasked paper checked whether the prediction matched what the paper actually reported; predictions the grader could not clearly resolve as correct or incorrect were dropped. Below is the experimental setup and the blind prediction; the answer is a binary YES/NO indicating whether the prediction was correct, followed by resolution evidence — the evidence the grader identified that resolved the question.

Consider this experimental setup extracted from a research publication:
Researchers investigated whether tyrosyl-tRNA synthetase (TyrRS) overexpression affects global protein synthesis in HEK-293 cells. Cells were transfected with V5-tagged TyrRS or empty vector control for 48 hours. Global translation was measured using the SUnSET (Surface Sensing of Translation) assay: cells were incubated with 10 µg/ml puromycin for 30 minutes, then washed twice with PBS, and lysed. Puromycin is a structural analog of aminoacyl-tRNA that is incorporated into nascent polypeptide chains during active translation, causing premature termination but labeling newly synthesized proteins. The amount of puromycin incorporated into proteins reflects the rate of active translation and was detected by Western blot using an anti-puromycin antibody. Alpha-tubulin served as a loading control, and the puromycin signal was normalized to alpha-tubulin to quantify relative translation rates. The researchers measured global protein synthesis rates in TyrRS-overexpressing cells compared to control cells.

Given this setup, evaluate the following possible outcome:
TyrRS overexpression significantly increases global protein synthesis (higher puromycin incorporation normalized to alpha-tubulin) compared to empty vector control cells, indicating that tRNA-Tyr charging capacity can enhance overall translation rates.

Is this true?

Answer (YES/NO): NO